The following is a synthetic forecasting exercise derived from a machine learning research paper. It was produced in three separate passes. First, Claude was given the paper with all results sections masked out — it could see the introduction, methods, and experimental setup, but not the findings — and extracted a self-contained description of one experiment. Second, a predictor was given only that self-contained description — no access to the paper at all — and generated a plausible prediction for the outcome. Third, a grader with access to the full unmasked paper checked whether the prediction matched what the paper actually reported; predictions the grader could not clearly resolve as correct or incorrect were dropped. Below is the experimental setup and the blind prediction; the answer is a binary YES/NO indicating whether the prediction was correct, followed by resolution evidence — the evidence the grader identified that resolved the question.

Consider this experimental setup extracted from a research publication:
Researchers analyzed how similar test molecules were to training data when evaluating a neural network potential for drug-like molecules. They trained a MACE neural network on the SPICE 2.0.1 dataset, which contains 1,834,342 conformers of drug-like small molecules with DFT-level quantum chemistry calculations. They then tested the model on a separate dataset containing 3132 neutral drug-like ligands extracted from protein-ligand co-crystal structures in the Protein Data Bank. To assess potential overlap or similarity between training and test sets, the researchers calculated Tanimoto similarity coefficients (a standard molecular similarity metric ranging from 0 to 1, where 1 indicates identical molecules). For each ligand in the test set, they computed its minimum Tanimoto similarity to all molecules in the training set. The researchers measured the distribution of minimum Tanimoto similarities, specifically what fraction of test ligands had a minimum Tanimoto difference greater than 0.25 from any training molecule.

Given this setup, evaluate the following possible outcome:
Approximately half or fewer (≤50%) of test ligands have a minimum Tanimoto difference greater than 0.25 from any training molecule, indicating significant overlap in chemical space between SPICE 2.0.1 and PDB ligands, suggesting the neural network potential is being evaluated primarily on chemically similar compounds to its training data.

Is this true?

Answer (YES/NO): NO